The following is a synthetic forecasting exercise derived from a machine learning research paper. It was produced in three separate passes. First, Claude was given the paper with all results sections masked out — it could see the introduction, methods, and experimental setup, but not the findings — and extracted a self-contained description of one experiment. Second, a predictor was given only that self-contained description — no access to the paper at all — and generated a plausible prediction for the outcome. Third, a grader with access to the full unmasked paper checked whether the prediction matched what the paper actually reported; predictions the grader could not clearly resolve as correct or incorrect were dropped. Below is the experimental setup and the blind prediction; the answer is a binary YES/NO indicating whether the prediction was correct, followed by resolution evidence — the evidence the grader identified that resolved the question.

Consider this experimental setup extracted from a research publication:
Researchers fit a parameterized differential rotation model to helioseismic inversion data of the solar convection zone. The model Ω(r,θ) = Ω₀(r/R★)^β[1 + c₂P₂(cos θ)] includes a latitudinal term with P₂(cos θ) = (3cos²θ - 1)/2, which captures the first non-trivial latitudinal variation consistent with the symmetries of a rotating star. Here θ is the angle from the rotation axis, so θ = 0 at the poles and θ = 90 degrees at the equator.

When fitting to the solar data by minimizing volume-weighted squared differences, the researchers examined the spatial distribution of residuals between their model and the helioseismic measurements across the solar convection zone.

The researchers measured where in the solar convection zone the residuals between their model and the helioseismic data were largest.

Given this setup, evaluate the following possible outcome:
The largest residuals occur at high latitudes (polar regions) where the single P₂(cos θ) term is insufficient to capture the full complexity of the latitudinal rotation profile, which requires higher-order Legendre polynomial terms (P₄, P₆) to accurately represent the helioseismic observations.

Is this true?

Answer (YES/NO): YES